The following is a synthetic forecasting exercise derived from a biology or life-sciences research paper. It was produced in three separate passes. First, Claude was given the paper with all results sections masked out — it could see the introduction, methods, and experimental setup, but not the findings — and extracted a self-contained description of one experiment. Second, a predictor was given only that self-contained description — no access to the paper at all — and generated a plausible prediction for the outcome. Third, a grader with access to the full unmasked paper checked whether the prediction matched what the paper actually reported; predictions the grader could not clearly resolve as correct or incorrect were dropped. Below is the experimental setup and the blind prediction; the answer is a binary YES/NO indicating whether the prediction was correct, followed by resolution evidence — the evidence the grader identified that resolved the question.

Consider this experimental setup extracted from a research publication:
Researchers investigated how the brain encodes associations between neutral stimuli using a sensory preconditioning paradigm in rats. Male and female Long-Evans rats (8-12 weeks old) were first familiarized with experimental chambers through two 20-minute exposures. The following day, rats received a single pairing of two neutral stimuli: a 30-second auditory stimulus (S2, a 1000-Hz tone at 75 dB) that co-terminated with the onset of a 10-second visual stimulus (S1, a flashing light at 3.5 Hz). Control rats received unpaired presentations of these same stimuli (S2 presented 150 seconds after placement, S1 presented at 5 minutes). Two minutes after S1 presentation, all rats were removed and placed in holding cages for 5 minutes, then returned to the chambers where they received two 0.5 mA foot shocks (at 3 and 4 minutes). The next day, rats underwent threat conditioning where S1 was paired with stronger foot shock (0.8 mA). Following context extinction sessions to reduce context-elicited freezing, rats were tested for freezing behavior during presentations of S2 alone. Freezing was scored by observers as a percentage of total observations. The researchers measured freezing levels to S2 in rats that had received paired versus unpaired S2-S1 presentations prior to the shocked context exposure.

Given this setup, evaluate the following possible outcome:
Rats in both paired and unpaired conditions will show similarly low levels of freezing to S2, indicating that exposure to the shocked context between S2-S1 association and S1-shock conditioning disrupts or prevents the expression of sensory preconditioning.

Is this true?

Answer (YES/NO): NO